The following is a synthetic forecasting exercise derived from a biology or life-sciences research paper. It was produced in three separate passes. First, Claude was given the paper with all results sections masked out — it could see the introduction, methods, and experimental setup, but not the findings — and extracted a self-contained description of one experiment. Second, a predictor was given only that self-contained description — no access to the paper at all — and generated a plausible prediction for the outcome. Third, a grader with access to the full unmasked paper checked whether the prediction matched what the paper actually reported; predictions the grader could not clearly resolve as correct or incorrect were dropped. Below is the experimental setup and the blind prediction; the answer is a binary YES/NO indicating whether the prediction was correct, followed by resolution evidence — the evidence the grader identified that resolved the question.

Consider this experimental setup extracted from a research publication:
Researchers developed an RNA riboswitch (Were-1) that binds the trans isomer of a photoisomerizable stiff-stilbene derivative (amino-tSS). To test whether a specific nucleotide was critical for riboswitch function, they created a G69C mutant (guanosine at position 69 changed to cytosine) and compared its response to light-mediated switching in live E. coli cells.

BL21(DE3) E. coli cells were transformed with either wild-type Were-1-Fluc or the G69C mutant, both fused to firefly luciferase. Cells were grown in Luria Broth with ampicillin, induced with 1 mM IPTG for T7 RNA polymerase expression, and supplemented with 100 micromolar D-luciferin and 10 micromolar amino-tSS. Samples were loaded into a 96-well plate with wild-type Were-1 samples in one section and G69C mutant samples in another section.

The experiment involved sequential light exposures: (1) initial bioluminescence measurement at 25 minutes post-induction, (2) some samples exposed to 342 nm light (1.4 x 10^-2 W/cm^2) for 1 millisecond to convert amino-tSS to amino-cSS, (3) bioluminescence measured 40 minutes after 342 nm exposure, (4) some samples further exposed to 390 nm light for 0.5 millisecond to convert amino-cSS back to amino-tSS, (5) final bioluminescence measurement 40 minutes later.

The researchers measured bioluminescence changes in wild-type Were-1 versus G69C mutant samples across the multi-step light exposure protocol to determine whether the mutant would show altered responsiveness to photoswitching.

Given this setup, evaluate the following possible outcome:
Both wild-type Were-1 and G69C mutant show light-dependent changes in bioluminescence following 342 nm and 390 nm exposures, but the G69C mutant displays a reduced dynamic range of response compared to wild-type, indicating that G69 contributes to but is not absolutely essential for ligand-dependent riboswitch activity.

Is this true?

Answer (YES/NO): NO